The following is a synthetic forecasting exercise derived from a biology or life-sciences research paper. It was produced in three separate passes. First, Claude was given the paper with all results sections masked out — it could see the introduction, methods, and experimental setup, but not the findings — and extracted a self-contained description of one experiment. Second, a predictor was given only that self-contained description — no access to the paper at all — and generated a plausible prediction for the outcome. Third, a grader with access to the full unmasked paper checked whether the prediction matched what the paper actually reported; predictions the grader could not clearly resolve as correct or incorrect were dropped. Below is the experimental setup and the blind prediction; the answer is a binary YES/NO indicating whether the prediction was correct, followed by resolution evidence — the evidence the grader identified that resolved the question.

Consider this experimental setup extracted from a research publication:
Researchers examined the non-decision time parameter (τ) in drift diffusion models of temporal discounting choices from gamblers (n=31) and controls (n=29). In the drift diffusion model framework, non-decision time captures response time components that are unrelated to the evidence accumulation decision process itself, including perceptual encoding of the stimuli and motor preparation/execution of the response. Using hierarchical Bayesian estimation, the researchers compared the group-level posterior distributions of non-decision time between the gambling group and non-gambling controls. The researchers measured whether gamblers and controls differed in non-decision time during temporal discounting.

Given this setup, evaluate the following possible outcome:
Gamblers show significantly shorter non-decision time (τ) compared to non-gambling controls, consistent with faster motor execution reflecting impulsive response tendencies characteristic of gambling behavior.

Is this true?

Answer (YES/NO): YES